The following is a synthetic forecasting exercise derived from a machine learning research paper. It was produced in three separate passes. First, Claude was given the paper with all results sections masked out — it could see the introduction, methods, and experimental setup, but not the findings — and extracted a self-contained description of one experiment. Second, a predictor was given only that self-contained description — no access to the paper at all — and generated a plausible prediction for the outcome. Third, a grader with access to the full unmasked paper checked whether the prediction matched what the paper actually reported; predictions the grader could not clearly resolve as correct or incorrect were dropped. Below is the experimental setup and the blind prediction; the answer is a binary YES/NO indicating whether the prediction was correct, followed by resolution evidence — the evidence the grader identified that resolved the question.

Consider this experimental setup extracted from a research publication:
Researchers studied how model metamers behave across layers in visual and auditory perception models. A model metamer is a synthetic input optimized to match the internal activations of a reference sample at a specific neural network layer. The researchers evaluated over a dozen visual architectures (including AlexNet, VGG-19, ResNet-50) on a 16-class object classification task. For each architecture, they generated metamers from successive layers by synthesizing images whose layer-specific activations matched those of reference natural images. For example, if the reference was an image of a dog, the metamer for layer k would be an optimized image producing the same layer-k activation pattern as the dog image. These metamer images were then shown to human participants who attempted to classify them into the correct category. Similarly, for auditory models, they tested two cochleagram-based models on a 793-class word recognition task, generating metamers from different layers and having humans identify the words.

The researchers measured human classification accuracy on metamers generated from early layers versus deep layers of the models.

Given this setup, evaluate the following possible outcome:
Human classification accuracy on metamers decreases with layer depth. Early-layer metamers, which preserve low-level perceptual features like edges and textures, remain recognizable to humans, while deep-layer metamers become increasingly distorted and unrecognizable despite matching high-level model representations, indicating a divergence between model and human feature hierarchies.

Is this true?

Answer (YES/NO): YES